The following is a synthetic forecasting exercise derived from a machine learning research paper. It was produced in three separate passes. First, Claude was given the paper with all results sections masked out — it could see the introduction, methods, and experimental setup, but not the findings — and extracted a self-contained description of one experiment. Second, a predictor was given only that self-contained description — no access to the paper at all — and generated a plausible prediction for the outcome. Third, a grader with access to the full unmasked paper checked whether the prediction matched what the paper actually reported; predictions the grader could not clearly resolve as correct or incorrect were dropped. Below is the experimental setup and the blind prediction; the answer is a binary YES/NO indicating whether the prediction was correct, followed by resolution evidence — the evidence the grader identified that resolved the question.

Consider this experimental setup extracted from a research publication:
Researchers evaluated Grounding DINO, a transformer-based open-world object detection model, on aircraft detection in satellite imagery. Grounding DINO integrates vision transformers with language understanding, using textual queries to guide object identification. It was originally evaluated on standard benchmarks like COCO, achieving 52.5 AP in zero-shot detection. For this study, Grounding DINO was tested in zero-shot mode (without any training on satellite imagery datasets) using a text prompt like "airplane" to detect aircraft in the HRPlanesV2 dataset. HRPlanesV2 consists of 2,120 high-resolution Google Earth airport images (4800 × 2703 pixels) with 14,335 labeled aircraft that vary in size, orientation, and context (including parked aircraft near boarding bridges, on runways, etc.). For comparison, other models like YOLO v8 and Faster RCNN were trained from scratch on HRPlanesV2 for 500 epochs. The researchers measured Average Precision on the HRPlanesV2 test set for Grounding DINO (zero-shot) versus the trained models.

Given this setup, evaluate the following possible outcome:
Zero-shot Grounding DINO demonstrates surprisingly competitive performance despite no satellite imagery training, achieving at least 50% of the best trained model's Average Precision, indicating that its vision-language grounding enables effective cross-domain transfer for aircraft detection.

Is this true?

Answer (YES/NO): YES